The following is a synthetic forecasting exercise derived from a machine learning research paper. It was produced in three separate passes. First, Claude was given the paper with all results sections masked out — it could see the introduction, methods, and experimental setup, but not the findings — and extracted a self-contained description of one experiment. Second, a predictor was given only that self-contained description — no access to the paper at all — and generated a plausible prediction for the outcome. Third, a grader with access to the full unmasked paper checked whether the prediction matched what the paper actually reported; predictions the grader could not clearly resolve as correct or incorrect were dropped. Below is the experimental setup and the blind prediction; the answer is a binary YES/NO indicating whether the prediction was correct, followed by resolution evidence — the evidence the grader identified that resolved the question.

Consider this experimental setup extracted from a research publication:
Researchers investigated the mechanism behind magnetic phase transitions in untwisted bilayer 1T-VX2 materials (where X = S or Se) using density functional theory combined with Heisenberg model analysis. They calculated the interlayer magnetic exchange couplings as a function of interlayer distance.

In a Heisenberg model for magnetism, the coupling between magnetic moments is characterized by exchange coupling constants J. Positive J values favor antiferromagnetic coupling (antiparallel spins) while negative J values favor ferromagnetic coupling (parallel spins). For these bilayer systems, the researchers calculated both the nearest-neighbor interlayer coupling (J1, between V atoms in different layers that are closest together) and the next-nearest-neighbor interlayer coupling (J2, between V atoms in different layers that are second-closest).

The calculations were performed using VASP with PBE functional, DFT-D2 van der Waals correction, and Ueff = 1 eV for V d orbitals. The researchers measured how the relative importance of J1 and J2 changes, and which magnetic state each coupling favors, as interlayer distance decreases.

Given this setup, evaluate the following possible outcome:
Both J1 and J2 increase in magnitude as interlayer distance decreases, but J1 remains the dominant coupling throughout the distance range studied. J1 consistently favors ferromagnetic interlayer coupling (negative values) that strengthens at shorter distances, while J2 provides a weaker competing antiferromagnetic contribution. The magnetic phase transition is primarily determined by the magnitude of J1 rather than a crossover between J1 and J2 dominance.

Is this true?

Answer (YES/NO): NO